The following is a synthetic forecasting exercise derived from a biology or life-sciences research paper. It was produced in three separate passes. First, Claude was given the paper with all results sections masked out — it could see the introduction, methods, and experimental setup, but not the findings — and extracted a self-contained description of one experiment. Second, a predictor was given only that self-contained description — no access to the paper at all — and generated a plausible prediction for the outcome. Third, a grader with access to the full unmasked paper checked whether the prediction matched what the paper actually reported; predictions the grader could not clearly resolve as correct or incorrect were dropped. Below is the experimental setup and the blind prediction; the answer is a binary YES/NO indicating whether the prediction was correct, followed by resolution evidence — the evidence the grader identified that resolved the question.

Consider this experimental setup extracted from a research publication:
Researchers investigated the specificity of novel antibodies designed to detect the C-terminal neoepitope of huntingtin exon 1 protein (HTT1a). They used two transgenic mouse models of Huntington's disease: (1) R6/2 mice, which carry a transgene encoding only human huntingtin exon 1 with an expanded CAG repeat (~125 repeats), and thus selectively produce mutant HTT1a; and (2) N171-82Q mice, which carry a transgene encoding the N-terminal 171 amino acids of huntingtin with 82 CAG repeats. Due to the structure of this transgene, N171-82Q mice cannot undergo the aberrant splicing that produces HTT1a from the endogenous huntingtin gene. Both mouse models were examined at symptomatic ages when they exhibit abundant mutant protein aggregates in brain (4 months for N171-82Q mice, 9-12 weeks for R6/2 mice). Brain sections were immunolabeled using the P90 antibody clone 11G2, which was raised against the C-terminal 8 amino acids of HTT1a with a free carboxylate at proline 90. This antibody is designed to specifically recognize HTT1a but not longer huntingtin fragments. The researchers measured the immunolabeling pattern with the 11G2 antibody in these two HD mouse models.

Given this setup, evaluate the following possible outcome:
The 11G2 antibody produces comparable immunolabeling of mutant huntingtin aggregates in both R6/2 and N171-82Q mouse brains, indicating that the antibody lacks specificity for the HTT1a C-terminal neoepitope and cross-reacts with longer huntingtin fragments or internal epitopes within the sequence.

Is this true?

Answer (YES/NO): NO